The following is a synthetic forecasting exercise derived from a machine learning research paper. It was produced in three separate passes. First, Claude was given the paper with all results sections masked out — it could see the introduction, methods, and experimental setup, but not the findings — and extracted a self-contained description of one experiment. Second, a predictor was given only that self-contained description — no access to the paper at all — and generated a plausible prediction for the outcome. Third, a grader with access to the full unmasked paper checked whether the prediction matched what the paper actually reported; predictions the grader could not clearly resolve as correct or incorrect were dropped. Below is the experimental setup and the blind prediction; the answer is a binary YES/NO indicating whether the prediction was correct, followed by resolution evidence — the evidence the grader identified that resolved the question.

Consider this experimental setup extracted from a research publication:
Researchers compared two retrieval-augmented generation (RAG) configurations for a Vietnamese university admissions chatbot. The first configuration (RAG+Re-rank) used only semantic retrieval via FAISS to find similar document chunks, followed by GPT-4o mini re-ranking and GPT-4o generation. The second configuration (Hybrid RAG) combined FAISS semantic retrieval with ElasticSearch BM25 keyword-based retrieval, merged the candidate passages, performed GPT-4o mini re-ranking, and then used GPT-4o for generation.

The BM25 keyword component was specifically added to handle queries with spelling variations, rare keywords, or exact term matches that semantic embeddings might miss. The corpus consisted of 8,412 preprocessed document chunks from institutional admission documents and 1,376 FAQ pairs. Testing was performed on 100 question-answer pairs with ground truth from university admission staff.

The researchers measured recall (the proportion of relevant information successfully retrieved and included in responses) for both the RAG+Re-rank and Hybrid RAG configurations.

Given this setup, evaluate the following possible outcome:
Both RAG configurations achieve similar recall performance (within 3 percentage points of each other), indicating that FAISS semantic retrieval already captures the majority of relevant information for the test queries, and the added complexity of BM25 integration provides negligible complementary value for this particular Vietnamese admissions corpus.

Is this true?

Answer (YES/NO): NO